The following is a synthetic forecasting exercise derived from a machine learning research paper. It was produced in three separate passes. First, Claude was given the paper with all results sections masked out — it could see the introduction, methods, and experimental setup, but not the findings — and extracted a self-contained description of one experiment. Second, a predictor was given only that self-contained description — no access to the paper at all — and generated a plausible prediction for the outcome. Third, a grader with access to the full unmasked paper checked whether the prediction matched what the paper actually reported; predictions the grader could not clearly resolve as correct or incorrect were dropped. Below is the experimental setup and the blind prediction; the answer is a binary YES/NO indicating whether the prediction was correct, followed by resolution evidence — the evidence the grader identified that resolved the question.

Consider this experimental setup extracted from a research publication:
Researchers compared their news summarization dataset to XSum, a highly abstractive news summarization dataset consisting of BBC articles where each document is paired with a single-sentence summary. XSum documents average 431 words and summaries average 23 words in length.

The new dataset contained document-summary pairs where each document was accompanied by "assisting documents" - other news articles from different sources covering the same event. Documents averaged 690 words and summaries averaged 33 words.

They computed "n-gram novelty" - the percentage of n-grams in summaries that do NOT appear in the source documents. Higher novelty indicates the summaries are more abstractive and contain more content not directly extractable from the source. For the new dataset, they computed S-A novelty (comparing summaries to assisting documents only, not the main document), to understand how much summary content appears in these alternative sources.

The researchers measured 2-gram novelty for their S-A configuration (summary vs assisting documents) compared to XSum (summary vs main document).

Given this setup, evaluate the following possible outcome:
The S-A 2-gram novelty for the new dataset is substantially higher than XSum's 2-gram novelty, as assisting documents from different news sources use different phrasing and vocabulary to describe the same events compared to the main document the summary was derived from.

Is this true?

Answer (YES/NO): NO